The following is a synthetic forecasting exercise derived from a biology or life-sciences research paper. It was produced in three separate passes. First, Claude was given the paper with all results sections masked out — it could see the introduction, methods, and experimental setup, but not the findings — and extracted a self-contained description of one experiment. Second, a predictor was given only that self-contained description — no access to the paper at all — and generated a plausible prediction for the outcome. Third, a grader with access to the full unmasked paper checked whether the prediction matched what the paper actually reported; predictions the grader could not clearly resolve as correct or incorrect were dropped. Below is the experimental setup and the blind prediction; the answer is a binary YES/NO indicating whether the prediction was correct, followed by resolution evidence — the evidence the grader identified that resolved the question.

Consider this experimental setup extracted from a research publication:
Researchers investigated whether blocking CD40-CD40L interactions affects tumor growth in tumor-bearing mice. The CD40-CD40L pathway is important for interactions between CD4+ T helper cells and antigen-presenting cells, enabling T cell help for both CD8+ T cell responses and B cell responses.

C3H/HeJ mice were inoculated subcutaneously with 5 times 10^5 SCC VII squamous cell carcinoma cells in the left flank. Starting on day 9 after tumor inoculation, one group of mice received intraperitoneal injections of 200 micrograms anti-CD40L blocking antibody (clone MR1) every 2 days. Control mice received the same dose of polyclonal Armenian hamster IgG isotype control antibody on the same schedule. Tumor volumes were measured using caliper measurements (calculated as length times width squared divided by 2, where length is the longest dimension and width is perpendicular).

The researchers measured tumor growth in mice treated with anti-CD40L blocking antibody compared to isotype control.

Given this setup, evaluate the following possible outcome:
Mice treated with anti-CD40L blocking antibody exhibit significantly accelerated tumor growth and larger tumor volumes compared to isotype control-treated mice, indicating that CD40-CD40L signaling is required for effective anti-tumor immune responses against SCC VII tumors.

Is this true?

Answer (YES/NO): YES